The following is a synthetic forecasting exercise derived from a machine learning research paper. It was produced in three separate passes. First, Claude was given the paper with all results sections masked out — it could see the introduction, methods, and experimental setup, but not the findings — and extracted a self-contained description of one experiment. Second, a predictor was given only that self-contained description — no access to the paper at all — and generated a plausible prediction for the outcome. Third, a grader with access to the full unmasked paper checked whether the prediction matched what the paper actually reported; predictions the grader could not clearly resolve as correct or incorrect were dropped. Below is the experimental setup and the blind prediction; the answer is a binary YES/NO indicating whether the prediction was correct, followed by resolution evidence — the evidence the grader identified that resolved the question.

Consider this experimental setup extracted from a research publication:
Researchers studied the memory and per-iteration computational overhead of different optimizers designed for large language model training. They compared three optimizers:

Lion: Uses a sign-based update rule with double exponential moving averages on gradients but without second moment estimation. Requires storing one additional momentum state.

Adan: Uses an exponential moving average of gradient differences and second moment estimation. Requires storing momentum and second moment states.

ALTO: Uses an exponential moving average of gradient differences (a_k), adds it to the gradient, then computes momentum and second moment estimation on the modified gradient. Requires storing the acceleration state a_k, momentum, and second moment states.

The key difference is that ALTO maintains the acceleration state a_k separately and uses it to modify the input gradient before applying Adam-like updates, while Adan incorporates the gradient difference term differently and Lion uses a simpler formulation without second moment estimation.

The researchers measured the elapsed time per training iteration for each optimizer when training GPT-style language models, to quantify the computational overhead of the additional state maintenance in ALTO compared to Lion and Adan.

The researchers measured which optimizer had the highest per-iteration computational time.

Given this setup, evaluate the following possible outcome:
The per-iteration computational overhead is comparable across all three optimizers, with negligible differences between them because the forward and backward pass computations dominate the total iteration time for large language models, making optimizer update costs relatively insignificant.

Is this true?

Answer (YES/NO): NO